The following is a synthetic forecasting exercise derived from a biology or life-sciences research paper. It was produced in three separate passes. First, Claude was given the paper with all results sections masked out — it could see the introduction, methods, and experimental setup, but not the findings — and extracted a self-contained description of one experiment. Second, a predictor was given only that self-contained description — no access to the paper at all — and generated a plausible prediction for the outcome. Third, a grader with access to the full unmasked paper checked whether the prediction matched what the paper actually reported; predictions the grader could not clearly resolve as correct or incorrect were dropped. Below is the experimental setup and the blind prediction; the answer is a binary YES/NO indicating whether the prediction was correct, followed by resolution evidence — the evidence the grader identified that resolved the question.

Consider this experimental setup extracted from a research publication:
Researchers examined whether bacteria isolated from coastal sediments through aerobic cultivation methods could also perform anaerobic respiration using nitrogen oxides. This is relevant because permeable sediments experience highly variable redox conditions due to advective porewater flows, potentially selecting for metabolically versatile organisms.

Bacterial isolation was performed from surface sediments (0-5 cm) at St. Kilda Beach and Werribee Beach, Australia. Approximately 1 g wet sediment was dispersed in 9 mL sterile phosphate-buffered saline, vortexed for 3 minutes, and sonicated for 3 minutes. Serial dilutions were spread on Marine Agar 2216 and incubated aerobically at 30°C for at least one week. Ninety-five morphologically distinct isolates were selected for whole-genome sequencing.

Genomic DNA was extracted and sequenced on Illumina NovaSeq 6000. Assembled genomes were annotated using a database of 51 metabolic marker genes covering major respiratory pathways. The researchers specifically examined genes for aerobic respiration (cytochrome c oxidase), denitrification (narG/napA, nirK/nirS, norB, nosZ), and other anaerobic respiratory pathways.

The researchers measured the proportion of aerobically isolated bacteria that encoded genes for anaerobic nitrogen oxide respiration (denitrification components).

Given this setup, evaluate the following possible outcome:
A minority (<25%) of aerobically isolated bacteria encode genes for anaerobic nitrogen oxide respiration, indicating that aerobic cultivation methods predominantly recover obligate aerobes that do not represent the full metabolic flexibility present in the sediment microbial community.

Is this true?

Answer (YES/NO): NO